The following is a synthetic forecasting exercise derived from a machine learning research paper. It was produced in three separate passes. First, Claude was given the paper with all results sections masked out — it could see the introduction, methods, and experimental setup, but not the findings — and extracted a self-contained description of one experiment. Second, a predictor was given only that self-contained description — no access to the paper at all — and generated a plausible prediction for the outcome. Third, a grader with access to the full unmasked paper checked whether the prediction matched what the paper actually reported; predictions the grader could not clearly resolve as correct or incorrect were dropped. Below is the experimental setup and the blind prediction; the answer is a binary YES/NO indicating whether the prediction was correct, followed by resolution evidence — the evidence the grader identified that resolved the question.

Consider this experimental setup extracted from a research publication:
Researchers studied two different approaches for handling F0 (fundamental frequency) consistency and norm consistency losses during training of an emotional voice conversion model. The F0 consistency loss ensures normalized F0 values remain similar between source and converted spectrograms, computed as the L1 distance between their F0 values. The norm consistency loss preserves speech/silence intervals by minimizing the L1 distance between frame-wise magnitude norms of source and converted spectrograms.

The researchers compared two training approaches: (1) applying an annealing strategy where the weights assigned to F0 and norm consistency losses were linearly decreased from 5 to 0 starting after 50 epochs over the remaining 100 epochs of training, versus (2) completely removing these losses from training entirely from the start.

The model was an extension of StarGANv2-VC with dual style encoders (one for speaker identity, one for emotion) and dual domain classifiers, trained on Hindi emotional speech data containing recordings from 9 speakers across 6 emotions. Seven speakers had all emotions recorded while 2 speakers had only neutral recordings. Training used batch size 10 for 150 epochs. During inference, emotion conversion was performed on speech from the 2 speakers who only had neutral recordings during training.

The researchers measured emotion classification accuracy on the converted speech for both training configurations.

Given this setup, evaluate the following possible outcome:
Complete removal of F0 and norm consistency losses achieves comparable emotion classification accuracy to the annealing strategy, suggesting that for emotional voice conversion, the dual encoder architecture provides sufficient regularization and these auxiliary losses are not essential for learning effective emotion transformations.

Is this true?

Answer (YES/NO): NO